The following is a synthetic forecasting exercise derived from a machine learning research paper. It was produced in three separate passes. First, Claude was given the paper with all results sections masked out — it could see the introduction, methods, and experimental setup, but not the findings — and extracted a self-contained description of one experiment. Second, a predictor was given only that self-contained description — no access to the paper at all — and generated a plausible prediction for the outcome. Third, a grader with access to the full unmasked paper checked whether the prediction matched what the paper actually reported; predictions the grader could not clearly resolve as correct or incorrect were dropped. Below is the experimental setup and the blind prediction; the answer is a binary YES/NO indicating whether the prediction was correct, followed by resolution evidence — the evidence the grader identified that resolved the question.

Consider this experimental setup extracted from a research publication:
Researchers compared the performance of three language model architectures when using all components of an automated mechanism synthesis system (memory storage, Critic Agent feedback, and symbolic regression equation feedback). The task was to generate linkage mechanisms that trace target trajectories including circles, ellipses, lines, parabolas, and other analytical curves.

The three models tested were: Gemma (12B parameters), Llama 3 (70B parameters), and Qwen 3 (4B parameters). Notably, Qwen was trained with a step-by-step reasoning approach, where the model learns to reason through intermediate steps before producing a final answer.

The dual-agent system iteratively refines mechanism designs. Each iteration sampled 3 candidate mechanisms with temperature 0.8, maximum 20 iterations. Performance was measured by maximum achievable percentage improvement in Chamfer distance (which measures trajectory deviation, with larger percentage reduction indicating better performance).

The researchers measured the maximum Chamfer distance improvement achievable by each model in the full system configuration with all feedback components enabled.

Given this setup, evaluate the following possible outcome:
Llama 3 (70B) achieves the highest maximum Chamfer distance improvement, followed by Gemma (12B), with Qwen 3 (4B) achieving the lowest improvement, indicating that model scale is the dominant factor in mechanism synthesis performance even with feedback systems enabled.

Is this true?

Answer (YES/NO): NO